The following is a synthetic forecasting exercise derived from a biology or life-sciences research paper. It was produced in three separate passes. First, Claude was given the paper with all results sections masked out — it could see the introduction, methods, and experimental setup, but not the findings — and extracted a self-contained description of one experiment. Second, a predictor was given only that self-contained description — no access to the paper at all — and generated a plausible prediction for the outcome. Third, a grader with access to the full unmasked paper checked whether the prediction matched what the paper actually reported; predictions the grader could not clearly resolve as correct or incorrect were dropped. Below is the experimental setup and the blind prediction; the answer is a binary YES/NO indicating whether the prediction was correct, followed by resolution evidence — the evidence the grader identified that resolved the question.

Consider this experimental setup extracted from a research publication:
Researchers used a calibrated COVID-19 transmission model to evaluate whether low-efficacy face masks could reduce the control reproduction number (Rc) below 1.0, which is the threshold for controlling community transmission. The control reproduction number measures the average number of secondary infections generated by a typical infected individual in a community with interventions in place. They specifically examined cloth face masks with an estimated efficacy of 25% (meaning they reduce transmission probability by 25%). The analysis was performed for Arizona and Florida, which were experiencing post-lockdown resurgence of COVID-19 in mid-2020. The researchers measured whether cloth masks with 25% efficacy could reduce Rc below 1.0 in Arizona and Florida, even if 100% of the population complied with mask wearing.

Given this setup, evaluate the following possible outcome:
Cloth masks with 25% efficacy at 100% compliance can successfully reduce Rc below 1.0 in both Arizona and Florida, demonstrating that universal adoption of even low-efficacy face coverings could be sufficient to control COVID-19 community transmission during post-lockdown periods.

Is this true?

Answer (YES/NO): NO